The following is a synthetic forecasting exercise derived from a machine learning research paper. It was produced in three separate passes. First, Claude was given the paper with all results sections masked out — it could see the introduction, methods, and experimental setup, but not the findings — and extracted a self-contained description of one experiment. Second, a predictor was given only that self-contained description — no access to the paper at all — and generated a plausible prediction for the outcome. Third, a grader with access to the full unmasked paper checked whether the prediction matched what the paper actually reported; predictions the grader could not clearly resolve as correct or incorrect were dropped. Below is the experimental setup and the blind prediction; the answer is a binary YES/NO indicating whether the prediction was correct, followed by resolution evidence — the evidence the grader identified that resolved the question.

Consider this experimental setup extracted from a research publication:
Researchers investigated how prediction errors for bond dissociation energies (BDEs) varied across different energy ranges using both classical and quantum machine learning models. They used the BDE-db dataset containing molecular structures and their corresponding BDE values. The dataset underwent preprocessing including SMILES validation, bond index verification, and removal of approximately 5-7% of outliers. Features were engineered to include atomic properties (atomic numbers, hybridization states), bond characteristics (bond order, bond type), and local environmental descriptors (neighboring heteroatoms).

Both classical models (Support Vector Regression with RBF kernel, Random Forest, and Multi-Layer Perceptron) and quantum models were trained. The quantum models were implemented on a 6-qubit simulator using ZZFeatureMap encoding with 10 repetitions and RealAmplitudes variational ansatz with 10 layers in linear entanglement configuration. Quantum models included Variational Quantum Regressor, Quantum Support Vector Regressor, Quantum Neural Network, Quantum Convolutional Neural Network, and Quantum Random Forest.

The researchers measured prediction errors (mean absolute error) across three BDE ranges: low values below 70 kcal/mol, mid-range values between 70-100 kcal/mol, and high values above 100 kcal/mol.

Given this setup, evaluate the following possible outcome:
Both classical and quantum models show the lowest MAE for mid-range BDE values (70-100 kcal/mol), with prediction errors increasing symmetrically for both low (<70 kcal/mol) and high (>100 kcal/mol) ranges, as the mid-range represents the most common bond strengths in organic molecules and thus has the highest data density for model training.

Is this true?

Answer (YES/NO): NO